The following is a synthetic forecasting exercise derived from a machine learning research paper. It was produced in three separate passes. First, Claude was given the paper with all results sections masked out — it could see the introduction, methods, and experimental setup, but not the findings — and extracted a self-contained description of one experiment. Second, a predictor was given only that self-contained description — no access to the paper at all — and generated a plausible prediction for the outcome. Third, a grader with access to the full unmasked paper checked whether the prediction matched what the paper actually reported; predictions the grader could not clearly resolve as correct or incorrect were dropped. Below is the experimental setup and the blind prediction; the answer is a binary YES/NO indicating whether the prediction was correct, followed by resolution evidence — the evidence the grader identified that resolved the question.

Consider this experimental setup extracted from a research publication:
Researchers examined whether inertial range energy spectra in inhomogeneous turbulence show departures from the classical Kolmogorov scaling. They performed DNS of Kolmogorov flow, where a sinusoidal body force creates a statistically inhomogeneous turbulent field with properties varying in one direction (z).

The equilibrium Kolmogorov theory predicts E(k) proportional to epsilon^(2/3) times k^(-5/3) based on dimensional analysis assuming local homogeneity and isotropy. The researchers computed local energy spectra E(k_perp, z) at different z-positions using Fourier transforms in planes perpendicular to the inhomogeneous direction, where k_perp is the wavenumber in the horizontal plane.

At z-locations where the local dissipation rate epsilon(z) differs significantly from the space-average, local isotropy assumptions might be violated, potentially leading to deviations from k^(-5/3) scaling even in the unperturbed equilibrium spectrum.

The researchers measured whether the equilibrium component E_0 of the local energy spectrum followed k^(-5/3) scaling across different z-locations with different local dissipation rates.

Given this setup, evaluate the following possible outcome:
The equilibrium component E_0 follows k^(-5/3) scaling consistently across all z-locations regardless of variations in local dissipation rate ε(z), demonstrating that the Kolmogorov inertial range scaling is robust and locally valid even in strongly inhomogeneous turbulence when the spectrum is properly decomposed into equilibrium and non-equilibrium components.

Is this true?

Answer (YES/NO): YES